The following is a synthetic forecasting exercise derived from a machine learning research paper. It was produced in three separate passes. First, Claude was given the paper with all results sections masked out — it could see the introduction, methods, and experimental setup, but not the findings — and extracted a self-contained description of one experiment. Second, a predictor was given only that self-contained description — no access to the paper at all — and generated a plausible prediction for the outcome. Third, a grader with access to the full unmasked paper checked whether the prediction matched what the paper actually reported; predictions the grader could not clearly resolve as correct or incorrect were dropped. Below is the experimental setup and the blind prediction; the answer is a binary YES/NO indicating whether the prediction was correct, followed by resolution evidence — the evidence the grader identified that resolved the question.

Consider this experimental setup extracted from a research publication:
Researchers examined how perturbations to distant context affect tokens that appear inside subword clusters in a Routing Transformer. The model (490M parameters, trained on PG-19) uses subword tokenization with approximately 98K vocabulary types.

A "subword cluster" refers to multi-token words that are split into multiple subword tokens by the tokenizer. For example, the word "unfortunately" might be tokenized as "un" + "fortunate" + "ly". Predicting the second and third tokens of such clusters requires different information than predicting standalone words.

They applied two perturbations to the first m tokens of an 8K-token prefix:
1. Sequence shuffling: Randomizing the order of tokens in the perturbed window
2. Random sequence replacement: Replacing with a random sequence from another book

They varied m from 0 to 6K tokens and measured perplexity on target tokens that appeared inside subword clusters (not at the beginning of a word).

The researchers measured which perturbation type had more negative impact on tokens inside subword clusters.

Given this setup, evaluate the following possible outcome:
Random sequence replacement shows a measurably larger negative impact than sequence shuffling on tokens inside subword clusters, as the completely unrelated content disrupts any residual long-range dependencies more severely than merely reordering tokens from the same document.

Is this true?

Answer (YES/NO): NO